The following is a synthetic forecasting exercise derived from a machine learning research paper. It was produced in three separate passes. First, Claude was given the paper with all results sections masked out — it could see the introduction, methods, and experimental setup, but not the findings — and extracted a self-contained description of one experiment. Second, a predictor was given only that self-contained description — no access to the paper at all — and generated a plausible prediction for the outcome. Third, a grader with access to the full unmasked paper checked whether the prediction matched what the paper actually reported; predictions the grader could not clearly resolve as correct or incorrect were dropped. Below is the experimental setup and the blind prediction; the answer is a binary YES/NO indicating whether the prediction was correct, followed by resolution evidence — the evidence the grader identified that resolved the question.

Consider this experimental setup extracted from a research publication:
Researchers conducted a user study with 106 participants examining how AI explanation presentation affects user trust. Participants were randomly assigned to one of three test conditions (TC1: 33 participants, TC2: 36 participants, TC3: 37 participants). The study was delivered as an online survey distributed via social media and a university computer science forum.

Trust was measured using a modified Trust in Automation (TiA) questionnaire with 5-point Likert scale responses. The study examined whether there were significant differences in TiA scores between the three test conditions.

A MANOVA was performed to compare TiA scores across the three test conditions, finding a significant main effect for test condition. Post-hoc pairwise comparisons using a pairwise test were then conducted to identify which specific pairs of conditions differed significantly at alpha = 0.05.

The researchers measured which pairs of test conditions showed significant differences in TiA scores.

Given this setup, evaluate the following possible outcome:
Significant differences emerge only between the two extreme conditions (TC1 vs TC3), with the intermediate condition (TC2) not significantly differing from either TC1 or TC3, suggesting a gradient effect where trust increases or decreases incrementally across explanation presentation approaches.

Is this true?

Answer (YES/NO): NO